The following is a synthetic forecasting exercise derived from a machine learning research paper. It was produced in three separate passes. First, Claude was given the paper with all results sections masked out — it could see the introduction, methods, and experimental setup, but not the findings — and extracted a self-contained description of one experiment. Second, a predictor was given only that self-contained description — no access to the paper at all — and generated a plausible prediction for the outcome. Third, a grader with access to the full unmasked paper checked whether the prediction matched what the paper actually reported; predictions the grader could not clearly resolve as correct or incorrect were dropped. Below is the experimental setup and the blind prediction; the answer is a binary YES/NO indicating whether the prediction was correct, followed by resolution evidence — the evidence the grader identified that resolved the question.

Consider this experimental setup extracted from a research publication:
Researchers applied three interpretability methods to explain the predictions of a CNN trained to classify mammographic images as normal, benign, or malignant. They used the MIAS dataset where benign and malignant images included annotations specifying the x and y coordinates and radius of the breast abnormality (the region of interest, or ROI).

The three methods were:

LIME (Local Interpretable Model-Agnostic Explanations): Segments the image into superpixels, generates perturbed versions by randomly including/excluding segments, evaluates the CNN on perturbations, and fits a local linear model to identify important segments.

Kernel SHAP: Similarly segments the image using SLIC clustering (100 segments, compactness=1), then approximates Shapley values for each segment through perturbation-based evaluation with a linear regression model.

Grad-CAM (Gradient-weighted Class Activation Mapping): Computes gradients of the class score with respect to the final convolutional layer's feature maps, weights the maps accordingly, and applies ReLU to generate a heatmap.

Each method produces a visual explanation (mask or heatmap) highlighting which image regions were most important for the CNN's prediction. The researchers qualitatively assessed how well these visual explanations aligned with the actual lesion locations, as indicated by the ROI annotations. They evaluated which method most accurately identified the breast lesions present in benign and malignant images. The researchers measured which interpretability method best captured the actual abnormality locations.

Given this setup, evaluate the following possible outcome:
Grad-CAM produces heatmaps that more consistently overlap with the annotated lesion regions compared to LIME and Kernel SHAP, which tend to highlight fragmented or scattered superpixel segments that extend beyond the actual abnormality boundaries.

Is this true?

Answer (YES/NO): NO